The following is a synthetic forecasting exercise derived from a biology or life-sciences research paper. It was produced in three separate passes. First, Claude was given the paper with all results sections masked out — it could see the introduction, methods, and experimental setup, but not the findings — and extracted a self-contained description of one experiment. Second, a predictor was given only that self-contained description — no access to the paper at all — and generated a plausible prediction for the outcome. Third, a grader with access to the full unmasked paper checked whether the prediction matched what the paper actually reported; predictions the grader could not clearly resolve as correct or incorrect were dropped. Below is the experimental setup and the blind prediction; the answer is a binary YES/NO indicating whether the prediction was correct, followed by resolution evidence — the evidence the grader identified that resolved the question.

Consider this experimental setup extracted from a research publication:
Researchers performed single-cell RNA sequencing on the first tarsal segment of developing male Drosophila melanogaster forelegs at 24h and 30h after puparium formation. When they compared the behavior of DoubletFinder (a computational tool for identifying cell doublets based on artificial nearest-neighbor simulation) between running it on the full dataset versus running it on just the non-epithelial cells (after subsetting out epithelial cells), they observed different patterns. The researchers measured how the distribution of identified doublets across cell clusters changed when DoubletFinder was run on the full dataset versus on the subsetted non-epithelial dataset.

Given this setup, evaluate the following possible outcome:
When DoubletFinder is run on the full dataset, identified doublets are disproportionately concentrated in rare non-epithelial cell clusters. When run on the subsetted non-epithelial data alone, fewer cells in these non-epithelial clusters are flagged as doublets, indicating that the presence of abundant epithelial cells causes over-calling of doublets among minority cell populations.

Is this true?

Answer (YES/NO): NO